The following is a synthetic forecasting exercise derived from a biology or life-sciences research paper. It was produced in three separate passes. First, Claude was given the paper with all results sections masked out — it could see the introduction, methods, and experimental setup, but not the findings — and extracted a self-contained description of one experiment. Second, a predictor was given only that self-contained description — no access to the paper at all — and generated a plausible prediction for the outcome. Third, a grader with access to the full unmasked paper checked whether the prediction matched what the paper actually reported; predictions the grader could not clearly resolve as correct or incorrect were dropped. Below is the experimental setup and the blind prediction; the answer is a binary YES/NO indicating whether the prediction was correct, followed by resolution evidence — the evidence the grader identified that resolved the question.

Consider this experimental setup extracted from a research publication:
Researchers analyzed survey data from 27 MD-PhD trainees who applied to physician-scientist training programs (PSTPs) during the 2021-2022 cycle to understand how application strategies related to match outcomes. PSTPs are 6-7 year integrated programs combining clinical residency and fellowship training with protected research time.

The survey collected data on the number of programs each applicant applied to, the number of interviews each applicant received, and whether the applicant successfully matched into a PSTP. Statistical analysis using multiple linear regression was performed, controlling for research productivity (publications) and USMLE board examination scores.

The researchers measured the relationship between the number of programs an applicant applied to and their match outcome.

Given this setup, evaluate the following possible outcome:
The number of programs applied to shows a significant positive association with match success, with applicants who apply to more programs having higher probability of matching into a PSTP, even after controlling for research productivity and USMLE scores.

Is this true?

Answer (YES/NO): NO